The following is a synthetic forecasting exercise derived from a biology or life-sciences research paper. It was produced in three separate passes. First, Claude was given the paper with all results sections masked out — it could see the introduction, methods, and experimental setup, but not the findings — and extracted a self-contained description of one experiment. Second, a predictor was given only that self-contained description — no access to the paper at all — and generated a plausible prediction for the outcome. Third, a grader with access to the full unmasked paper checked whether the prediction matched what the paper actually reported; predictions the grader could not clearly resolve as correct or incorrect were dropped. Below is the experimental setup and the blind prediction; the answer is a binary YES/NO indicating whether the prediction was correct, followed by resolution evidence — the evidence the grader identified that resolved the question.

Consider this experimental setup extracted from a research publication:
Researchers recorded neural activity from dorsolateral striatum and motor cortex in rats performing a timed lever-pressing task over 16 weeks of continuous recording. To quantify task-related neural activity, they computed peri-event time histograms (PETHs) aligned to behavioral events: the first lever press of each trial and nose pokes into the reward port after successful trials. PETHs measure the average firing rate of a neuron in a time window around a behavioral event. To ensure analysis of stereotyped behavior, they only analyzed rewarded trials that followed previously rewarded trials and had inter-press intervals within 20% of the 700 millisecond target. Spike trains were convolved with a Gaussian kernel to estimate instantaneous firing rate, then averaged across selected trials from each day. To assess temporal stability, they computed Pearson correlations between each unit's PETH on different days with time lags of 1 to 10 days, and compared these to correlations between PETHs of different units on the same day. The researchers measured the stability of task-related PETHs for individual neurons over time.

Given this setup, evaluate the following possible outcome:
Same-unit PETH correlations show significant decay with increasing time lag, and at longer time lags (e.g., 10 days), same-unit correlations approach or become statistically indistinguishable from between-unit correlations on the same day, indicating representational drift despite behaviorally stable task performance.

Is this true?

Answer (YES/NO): NO